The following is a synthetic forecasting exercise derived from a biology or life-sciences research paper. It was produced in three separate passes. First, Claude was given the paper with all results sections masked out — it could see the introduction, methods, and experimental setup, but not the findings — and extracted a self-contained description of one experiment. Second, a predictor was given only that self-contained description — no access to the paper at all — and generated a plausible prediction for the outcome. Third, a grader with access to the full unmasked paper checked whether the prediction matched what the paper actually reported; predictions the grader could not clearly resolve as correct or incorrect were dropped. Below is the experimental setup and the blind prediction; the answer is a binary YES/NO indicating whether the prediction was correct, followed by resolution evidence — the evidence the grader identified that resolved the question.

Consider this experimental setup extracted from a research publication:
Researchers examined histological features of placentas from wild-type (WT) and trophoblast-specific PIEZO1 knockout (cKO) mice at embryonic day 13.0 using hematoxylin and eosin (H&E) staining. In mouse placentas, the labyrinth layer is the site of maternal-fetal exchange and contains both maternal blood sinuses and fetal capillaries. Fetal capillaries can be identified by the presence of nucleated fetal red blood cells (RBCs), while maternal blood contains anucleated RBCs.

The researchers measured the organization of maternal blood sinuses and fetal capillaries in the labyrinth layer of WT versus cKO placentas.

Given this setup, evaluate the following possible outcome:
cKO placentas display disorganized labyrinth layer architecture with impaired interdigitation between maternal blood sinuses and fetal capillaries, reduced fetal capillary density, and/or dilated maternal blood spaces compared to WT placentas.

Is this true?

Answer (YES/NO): NO